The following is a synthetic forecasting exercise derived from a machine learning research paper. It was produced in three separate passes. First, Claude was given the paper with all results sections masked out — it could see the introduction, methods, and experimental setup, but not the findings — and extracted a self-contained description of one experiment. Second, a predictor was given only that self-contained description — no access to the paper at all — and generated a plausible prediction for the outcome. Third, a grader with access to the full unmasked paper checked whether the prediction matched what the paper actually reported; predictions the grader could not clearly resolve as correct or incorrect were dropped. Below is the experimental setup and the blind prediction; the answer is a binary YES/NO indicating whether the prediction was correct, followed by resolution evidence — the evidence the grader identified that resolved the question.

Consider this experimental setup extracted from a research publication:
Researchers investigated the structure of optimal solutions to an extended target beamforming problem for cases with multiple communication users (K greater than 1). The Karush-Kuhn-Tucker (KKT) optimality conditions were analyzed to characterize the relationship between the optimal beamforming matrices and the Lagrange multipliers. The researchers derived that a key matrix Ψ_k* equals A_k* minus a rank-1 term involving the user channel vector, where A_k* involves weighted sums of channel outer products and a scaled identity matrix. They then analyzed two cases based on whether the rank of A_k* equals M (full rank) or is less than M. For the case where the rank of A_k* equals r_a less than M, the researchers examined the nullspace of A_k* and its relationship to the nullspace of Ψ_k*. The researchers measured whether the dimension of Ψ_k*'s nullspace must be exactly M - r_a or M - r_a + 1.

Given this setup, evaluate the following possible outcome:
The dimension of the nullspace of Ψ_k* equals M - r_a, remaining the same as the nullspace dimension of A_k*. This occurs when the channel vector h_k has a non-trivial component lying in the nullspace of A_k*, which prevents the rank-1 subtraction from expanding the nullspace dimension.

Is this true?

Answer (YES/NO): NO